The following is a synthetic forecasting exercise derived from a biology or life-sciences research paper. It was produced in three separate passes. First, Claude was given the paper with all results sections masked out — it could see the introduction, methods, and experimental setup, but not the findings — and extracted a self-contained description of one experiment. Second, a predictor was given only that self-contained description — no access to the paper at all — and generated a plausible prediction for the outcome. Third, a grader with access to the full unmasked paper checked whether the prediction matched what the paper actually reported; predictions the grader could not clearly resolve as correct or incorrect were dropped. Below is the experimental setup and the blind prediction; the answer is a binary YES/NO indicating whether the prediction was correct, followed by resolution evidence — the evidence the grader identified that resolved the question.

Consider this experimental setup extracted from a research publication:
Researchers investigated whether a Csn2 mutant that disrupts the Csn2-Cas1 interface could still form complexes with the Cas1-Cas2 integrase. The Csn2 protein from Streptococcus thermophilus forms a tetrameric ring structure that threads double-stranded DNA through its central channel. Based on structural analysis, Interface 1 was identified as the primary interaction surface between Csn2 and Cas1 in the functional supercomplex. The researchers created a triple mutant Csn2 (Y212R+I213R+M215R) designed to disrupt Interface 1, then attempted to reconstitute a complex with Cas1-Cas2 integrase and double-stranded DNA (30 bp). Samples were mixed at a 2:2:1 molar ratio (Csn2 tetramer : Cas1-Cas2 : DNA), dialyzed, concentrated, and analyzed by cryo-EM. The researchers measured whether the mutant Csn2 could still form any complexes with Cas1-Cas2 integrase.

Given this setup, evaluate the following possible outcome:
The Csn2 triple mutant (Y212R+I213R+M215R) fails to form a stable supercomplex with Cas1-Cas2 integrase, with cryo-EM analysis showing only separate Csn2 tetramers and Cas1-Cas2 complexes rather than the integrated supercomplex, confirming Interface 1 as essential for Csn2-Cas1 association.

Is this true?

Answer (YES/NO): NO